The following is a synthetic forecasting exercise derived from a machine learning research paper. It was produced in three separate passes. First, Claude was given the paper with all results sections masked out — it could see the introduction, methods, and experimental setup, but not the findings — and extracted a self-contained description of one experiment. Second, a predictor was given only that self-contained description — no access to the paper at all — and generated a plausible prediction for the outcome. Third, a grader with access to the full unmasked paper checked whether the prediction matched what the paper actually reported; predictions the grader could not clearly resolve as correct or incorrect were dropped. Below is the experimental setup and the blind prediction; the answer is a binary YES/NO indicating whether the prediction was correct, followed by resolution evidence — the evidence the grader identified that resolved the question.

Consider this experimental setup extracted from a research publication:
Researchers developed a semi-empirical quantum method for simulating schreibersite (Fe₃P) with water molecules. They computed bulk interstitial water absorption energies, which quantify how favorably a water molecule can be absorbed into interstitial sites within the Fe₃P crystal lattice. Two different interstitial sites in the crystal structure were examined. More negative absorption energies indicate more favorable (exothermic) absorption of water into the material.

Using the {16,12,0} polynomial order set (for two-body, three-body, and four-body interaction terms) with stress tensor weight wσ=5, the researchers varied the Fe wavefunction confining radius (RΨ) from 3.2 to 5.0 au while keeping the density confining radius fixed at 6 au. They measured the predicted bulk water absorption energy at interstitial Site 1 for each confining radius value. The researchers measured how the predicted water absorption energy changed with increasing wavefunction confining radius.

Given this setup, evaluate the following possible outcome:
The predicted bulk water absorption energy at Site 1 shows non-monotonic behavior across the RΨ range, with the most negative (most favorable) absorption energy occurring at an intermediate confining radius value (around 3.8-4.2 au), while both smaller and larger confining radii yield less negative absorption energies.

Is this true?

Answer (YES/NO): NO